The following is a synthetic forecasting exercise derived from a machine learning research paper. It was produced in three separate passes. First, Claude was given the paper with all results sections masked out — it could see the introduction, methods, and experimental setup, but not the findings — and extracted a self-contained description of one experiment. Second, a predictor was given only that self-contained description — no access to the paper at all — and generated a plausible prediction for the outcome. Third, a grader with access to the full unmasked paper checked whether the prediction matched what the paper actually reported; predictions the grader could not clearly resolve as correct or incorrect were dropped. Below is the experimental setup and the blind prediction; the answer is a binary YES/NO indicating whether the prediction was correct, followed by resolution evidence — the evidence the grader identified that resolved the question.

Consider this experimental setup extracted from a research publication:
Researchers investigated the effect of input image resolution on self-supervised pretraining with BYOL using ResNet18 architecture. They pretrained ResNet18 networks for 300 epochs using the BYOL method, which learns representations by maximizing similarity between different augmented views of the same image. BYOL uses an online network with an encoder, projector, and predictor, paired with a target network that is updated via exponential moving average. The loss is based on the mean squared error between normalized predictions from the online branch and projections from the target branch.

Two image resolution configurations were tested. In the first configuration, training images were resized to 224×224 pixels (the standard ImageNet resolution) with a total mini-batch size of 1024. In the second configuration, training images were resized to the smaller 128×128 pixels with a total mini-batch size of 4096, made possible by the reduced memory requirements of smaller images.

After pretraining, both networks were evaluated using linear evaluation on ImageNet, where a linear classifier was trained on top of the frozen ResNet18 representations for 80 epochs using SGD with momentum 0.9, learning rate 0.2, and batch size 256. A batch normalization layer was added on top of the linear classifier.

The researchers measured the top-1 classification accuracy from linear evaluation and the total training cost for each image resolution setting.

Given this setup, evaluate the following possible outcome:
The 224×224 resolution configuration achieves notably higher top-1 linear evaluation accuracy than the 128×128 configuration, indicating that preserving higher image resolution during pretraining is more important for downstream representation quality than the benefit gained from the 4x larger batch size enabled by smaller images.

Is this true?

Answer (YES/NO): NO